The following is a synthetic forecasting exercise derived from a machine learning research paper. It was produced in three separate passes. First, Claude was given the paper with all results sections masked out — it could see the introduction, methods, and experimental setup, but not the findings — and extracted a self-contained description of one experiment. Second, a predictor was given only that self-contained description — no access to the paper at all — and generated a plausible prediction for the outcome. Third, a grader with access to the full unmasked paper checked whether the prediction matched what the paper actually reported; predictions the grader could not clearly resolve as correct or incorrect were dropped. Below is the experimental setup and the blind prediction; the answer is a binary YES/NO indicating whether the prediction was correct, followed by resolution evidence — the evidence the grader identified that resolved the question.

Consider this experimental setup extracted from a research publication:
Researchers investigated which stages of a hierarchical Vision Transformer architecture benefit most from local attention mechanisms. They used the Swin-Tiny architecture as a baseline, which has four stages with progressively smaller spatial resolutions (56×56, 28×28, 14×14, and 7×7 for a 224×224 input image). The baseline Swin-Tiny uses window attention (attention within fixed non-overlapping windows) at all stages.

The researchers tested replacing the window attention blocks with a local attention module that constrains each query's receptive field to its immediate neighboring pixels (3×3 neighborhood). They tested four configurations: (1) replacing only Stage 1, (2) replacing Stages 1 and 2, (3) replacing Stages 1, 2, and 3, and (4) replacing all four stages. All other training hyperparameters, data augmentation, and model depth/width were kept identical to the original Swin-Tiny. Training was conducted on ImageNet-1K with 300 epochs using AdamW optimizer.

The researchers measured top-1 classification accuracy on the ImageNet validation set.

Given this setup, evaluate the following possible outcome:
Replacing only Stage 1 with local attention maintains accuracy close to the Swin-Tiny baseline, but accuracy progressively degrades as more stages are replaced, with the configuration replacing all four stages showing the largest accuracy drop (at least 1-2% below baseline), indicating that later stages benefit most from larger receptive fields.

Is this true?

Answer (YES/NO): NO